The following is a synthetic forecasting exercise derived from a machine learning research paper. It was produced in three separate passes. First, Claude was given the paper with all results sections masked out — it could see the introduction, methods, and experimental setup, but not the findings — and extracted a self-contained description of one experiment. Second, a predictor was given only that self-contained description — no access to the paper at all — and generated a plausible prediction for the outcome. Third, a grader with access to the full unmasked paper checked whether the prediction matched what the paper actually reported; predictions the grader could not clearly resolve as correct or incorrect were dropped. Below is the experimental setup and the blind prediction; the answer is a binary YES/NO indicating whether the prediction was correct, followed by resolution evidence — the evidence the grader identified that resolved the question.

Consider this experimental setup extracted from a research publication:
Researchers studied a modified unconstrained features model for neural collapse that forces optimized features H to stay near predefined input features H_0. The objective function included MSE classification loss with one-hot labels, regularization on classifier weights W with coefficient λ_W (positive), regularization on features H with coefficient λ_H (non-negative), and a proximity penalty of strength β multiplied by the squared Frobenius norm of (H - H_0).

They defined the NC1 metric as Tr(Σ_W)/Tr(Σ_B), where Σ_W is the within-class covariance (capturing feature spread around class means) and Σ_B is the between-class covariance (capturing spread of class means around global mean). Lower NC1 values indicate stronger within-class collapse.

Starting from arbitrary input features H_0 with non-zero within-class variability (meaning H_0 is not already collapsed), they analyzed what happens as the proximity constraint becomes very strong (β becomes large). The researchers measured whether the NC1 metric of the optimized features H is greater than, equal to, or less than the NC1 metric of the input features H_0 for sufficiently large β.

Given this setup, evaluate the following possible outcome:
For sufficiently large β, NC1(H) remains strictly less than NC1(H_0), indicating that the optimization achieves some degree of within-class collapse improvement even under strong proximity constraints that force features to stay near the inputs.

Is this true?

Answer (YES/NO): YES